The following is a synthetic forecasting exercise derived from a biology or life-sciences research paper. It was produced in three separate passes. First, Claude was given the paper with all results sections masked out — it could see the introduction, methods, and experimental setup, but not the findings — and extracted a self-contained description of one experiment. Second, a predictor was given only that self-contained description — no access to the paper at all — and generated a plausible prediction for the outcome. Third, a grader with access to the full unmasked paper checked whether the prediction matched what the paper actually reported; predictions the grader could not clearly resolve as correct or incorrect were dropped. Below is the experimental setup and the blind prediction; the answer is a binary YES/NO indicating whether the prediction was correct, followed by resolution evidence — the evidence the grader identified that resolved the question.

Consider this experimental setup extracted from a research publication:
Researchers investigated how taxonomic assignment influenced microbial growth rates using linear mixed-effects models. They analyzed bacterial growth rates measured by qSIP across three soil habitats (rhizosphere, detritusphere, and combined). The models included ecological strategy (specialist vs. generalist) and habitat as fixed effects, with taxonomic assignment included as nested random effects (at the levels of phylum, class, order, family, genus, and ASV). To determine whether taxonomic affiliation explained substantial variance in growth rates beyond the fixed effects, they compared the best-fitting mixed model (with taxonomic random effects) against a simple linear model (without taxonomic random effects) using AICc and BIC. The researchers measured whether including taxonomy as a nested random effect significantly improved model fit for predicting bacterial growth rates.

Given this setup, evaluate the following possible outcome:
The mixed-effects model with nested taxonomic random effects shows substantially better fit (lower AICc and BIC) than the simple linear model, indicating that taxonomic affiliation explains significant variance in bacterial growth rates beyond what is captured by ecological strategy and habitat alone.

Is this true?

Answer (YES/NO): YES